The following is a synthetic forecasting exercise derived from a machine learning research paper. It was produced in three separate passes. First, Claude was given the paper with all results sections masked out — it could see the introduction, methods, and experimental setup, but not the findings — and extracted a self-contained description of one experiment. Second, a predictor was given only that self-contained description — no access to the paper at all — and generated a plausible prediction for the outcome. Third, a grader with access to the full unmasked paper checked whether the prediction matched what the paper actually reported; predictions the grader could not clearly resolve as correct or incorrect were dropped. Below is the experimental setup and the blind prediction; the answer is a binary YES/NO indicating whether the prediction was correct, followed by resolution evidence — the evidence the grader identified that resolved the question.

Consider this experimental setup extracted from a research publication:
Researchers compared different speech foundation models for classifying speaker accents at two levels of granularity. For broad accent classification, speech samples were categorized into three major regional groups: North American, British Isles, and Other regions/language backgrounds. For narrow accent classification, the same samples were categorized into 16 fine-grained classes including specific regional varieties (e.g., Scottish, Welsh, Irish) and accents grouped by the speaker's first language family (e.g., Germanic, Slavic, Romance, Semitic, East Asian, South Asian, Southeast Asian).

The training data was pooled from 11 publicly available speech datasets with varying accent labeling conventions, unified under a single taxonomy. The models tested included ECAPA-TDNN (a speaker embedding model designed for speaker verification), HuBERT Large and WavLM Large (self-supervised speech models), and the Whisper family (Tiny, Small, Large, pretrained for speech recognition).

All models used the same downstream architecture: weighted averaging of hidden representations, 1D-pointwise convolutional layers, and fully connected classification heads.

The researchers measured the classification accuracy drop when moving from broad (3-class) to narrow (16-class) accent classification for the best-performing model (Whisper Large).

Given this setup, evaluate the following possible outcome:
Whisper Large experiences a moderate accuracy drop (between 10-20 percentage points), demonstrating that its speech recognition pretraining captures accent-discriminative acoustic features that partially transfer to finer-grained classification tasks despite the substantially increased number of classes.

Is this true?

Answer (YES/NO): YES